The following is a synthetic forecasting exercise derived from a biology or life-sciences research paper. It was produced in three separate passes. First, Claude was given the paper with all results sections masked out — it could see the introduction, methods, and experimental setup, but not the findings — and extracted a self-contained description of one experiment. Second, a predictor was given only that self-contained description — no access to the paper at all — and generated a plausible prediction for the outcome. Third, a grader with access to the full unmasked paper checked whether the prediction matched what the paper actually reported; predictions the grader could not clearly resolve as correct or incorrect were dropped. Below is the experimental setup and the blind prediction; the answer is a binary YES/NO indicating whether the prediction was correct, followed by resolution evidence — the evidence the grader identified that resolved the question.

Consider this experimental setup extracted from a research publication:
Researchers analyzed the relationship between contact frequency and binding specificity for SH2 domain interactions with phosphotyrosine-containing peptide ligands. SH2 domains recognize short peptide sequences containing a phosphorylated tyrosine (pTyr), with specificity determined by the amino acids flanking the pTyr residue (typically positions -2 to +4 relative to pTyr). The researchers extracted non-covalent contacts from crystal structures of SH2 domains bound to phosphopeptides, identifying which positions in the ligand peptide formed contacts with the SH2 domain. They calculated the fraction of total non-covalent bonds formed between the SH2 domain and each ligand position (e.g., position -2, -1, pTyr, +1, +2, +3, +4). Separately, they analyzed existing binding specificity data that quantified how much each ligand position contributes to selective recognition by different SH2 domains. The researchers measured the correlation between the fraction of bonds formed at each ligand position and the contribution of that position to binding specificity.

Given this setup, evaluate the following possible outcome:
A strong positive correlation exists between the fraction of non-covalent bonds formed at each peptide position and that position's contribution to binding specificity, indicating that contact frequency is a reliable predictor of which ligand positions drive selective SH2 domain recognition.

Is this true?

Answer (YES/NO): YES